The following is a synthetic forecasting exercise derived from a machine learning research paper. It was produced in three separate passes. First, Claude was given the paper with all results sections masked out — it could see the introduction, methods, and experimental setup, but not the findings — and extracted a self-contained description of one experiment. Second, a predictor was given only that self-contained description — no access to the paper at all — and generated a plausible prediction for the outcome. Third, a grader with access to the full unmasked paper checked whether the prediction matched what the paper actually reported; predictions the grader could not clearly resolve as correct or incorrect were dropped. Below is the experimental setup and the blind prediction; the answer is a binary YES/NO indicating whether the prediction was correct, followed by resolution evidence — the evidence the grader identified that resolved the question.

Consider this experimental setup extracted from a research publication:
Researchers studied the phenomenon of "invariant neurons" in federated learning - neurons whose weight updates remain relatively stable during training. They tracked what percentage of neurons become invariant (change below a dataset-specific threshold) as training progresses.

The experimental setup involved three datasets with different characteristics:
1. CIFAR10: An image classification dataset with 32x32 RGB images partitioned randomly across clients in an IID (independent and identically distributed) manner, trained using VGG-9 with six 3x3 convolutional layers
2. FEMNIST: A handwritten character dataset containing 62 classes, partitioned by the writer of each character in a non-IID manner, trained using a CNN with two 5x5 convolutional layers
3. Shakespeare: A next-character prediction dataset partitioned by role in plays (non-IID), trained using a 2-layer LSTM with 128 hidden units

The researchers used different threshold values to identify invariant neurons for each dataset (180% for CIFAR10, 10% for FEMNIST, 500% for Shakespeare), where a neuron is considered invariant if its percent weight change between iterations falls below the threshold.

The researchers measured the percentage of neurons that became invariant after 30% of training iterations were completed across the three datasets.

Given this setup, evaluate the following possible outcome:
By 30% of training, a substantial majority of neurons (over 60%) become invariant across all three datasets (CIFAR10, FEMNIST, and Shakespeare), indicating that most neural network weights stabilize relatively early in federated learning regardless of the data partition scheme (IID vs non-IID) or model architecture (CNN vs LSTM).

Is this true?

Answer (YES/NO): NO